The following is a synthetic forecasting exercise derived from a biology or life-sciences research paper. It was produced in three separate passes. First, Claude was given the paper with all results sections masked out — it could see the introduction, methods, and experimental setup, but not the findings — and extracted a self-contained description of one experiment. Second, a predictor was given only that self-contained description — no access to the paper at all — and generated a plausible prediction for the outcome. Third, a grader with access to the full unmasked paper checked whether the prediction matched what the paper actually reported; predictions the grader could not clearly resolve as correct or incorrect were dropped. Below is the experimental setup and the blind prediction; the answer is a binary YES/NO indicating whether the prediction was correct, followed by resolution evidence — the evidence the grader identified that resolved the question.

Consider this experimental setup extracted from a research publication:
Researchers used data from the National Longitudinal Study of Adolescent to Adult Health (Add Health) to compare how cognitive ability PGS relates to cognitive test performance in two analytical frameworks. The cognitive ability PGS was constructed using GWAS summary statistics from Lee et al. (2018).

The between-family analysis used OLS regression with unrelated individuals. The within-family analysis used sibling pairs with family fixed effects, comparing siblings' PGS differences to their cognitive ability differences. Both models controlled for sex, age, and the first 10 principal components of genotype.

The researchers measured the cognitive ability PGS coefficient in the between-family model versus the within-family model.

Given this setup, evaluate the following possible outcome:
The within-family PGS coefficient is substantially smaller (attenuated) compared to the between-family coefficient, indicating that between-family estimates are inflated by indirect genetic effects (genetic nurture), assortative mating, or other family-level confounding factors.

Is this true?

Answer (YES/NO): YES